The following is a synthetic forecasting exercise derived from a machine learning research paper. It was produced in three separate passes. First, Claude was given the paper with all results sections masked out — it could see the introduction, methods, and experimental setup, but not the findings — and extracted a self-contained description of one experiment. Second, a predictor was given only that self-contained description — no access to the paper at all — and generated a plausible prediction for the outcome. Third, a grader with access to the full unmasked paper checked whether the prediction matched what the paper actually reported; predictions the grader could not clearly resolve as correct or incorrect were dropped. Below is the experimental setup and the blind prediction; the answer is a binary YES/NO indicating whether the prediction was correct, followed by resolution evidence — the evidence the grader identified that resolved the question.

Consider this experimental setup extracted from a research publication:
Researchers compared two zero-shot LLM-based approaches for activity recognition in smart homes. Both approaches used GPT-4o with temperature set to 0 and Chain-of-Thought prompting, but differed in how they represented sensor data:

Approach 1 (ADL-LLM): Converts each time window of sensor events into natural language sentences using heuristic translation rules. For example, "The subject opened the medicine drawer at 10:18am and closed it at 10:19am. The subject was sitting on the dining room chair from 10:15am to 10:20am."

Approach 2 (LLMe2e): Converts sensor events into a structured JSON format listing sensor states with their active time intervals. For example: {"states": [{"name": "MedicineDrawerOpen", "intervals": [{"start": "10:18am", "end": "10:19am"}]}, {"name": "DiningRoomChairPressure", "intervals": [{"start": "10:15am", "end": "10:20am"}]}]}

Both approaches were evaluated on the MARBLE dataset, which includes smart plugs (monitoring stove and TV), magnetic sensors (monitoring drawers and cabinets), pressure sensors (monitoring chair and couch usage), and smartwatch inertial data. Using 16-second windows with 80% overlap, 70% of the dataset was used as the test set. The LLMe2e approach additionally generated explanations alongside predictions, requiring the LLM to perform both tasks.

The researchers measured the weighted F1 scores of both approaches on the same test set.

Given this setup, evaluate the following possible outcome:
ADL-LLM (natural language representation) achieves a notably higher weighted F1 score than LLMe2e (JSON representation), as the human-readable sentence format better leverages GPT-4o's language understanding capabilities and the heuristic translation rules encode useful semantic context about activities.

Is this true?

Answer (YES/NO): NO